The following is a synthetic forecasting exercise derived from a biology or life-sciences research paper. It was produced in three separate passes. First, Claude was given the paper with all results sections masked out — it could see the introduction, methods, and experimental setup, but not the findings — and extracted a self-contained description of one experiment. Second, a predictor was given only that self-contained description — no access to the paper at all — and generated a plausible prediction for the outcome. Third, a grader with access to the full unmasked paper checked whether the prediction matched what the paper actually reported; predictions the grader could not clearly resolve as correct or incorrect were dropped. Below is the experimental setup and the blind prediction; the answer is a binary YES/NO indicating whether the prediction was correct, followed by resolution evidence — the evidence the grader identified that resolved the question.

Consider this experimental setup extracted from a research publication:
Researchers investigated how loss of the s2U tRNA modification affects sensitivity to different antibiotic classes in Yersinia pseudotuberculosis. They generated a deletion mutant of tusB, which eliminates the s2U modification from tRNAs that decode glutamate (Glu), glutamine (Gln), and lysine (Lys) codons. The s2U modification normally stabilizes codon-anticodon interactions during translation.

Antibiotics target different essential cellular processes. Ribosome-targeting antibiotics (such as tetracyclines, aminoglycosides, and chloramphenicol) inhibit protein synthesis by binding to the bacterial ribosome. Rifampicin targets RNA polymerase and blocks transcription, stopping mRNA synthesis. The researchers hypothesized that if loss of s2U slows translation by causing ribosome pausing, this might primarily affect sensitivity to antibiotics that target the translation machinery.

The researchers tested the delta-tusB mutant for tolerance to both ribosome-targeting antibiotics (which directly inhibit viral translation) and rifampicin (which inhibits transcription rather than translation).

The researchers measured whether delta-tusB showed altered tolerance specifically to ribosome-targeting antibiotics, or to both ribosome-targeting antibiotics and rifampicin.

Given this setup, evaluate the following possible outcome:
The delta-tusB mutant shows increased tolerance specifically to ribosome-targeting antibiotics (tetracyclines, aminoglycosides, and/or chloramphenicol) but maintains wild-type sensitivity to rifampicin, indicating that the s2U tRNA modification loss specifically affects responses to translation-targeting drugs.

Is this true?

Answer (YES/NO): NO